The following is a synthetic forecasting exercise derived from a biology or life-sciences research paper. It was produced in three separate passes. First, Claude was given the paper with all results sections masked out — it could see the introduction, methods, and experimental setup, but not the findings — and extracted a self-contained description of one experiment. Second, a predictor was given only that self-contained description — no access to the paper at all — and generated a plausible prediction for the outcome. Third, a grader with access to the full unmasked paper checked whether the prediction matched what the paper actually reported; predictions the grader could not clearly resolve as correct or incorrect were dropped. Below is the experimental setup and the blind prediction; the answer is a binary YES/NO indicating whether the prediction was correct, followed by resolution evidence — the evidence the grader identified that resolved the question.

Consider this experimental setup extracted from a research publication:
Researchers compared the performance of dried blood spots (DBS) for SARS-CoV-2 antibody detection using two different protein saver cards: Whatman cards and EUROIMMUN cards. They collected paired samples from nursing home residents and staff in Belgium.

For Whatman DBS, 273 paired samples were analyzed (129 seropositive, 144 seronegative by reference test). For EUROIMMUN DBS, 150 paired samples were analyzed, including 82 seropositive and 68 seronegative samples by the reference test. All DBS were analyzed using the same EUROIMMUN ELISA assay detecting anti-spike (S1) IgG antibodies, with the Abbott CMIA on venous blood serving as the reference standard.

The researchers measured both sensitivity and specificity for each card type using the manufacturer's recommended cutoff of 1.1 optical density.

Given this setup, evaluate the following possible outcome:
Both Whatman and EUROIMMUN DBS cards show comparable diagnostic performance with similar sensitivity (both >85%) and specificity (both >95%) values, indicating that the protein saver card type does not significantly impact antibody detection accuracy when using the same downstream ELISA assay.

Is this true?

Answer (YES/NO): YES